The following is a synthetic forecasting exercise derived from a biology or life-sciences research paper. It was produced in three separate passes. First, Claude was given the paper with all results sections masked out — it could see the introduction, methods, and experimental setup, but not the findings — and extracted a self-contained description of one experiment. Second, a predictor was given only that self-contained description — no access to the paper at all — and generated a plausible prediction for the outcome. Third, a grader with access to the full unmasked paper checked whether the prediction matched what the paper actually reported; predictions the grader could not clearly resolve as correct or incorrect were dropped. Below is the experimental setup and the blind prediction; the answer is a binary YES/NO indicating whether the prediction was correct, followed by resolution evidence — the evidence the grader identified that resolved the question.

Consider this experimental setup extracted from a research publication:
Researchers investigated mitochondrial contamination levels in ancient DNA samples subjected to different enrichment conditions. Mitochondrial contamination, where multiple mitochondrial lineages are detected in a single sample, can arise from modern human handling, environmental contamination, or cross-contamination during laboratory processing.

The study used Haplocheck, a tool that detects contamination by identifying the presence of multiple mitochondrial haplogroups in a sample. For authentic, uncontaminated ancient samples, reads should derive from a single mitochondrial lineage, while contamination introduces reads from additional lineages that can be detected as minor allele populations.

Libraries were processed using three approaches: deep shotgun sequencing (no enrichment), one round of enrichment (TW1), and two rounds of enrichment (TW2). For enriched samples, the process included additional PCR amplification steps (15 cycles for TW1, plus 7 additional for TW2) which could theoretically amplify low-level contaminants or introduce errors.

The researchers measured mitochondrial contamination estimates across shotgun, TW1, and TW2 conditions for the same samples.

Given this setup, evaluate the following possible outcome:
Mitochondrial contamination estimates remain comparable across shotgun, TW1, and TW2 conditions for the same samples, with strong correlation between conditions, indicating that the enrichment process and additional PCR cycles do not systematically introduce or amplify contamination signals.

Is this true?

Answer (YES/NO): NO